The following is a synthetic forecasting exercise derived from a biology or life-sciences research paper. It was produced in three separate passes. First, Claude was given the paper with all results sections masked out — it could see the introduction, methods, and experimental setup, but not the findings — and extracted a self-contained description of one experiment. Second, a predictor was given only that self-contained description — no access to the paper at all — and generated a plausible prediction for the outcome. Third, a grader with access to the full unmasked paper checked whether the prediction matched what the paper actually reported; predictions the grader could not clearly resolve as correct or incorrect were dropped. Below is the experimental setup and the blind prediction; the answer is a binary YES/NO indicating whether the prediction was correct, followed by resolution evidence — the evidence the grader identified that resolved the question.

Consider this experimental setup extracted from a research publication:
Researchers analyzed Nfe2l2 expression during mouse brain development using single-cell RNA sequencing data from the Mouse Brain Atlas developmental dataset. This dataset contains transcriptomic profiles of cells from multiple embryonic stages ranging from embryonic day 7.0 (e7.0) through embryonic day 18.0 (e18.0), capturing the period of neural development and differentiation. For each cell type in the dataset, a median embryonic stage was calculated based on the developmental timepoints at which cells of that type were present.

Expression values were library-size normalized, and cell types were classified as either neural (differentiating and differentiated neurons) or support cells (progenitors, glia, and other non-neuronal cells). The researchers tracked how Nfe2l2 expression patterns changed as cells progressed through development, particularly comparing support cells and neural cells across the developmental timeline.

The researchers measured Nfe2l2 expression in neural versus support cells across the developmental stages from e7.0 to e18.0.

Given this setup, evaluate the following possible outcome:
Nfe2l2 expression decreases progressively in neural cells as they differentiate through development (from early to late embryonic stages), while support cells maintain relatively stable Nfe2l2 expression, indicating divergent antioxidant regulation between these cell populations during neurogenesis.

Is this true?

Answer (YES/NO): YES